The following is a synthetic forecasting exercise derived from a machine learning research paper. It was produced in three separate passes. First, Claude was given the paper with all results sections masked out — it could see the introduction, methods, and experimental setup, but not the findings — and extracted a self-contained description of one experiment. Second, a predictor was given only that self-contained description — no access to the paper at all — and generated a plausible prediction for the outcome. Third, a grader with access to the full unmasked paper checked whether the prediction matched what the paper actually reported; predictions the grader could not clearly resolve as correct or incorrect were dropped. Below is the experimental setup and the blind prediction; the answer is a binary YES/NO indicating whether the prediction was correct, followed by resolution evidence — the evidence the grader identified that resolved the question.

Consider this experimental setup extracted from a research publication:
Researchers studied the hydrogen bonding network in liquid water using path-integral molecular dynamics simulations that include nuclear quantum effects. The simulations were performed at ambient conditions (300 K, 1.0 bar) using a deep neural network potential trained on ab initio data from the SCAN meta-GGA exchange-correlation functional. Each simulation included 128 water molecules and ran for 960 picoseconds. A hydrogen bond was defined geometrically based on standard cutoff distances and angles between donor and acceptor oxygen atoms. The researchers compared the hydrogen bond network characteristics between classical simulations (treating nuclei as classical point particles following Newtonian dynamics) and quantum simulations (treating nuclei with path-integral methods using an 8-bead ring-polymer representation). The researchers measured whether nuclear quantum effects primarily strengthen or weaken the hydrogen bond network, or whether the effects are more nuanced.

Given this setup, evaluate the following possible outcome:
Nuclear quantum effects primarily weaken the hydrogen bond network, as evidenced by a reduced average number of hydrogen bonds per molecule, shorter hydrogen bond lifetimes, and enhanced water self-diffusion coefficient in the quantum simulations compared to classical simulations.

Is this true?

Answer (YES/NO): NO